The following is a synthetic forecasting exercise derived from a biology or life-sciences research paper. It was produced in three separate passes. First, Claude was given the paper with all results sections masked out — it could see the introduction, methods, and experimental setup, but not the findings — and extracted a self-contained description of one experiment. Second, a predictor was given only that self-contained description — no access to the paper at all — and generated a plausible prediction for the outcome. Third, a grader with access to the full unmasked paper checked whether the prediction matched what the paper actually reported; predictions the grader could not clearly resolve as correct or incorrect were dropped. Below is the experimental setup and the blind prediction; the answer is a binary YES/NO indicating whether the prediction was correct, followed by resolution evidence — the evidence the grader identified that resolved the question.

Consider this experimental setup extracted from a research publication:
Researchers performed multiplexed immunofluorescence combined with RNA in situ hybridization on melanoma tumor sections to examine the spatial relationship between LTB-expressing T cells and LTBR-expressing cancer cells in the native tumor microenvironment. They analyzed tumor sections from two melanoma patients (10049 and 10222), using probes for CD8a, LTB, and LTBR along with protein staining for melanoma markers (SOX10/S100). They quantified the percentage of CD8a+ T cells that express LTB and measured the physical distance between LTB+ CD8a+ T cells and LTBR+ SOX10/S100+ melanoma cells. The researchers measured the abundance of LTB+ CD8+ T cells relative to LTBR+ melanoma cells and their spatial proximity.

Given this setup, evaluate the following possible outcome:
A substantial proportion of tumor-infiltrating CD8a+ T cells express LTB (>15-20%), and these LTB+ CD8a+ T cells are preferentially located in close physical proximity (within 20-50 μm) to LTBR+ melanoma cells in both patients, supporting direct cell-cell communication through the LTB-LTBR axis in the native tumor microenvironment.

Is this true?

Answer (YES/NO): NO